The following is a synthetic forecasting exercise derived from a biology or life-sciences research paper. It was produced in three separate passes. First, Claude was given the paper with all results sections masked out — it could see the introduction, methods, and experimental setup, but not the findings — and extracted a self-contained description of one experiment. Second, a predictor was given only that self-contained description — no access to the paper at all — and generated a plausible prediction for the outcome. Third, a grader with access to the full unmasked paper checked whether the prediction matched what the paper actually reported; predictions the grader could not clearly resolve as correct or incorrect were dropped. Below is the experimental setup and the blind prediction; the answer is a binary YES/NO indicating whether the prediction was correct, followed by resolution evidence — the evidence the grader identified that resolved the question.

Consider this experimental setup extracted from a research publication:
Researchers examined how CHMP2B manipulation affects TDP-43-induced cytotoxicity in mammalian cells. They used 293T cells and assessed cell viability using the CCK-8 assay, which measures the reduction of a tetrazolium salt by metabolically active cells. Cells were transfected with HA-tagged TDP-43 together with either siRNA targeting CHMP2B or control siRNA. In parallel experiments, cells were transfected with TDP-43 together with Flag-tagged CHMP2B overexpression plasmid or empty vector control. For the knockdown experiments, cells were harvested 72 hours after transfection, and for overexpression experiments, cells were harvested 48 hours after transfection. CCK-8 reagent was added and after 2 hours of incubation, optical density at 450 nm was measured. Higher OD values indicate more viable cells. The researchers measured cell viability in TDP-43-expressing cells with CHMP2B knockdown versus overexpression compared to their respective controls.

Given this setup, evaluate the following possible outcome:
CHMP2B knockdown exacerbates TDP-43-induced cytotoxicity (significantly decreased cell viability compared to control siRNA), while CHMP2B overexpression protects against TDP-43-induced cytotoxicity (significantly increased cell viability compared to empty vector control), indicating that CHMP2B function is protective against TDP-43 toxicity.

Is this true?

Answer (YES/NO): NO